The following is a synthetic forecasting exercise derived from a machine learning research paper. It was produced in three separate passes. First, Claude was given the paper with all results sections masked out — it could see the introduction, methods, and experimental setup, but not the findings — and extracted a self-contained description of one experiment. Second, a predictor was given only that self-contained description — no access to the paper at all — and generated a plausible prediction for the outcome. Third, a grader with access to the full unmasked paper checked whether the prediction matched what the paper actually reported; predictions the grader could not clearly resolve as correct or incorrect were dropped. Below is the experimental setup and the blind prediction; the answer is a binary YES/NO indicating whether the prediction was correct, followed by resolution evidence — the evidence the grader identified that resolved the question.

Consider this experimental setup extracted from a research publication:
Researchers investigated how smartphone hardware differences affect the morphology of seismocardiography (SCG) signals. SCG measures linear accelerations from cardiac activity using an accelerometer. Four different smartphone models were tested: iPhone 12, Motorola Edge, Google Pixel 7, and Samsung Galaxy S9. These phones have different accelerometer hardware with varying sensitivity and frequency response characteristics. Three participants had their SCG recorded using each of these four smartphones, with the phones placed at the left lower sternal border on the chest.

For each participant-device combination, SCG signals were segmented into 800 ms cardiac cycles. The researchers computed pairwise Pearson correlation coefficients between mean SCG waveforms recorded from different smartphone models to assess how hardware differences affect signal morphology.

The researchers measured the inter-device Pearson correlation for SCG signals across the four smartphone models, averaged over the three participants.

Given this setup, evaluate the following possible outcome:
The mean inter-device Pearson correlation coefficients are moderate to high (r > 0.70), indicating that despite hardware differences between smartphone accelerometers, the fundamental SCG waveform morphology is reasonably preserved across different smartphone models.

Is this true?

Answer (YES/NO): NO